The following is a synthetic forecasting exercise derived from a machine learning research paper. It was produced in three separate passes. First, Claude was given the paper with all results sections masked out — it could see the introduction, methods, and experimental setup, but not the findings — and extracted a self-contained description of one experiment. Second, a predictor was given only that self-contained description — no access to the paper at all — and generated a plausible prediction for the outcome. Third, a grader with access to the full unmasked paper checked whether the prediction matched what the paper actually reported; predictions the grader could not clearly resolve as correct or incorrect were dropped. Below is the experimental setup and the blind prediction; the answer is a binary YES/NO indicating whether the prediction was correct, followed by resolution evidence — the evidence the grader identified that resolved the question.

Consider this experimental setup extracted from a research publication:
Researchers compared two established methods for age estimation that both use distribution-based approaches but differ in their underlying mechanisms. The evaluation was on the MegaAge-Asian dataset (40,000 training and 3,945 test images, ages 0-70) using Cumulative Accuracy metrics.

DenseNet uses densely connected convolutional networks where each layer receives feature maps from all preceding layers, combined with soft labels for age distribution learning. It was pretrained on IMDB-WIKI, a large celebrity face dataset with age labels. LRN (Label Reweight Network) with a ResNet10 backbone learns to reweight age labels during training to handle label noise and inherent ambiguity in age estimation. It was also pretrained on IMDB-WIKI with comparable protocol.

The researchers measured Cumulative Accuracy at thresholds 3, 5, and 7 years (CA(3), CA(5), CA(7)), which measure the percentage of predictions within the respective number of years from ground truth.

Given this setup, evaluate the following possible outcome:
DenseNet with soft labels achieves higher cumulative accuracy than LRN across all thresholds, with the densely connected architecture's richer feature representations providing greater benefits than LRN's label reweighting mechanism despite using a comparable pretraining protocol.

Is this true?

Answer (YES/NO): NO